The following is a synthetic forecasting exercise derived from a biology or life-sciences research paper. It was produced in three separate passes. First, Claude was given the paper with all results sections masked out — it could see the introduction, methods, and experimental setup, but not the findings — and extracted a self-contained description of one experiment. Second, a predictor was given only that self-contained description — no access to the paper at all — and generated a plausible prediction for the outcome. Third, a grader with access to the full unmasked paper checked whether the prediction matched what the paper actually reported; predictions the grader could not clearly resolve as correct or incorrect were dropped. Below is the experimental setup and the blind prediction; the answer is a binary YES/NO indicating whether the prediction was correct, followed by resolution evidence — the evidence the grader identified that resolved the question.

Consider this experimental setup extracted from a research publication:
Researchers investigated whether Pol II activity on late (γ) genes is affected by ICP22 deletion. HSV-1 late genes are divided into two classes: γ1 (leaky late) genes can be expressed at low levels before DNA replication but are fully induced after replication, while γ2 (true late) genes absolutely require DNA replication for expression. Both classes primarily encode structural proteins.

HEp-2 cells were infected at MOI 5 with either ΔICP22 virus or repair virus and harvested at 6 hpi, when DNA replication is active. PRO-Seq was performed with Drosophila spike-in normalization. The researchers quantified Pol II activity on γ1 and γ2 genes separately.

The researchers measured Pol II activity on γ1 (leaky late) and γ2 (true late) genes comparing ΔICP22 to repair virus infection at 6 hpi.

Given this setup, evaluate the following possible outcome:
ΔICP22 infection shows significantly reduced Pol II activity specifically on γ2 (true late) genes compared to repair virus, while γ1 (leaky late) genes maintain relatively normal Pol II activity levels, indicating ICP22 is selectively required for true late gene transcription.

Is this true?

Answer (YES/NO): NO